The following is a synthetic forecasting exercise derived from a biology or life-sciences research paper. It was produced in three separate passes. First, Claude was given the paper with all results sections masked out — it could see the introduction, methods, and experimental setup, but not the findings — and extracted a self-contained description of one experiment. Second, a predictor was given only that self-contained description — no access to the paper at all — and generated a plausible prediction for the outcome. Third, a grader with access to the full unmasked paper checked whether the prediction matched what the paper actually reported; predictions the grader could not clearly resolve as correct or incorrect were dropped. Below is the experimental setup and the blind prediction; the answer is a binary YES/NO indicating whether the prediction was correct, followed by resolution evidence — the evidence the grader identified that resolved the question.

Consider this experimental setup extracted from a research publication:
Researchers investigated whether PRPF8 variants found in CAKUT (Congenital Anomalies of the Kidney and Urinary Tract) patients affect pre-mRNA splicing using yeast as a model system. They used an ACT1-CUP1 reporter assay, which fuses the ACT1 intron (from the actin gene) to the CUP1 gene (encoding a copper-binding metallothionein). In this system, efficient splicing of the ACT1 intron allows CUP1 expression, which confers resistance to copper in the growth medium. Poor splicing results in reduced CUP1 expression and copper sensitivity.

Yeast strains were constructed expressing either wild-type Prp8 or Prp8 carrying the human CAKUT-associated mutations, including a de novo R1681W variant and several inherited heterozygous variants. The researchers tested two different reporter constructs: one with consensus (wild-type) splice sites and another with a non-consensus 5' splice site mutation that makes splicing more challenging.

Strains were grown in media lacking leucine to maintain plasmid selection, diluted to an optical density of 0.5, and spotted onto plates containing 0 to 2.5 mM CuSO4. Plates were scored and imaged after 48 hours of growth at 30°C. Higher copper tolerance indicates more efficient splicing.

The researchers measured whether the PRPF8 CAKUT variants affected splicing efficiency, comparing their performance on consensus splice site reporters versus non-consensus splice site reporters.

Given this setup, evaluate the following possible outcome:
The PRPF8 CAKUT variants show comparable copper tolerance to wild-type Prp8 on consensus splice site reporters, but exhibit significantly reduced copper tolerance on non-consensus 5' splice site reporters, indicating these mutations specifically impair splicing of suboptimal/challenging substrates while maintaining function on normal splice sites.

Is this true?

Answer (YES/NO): NO